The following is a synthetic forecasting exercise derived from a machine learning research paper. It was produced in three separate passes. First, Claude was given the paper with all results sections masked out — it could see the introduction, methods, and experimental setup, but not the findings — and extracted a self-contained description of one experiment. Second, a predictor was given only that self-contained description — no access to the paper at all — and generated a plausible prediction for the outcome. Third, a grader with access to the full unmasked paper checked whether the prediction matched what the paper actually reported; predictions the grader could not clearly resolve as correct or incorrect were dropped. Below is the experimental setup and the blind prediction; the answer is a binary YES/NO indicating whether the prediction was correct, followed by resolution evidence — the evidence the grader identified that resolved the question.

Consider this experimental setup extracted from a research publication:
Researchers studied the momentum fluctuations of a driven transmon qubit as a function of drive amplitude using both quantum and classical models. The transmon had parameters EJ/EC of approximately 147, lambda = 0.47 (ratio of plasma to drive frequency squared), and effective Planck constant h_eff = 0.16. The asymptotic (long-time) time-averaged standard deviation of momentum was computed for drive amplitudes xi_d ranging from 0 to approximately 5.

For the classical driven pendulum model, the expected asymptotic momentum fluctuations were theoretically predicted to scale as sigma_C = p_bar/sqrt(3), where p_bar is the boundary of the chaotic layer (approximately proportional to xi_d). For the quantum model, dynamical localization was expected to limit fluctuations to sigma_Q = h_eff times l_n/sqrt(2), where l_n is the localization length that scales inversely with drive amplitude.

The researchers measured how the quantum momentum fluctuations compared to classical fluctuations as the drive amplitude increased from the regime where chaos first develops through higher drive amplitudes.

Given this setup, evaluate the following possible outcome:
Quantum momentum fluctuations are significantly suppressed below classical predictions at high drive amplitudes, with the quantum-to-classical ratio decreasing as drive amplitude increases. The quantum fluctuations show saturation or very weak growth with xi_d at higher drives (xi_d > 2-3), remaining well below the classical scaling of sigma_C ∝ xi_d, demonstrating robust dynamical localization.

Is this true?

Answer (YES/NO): NO